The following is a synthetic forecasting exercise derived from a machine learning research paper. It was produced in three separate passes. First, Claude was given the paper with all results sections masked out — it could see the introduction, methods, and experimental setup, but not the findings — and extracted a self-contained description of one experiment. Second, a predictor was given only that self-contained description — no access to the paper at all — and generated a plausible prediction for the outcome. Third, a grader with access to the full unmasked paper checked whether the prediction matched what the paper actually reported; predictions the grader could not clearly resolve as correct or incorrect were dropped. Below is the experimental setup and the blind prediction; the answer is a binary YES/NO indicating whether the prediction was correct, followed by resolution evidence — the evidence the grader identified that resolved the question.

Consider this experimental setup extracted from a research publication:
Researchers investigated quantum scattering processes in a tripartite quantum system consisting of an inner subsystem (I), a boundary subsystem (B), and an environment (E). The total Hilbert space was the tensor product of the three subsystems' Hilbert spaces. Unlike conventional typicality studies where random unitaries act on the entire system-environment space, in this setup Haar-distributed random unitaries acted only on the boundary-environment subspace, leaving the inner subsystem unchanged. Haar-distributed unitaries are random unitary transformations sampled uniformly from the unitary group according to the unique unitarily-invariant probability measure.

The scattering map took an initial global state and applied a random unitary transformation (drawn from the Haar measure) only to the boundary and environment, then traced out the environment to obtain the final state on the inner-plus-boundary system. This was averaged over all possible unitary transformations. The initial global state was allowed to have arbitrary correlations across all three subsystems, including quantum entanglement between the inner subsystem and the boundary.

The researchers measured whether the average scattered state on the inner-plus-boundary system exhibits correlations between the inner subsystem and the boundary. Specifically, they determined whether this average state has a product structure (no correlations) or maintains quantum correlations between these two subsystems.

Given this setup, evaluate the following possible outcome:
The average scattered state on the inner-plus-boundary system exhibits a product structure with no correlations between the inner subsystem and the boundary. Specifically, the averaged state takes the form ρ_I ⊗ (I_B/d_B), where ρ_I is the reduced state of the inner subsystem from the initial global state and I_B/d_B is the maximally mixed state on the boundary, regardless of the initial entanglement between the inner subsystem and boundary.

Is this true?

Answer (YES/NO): YES